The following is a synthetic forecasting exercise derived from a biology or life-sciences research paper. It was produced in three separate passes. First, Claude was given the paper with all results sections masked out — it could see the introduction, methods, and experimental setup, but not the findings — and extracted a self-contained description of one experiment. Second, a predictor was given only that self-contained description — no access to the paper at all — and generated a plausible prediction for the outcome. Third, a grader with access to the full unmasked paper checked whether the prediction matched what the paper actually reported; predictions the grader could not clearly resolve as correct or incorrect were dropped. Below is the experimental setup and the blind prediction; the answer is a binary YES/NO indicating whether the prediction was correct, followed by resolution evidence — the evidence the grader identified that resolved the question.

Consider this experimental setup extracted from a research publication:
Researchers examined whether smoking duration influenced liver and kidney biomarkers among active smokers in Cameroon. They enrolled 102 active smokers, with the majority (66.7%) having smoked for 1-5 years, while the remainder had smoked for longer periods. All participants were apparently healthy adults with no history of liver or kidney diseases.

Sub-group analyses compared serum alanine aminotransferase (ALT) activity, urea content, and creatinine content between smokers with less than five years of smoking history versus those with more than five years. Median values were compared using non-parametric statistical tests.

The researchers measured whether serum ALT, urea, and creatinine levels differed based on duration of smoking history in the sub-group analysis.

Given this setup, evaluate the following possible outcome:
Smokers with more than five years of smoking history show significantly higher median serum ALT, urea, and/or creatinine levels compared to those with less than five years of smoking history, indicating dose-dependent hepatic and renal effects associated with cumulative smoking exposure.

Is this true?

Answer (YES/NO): NO